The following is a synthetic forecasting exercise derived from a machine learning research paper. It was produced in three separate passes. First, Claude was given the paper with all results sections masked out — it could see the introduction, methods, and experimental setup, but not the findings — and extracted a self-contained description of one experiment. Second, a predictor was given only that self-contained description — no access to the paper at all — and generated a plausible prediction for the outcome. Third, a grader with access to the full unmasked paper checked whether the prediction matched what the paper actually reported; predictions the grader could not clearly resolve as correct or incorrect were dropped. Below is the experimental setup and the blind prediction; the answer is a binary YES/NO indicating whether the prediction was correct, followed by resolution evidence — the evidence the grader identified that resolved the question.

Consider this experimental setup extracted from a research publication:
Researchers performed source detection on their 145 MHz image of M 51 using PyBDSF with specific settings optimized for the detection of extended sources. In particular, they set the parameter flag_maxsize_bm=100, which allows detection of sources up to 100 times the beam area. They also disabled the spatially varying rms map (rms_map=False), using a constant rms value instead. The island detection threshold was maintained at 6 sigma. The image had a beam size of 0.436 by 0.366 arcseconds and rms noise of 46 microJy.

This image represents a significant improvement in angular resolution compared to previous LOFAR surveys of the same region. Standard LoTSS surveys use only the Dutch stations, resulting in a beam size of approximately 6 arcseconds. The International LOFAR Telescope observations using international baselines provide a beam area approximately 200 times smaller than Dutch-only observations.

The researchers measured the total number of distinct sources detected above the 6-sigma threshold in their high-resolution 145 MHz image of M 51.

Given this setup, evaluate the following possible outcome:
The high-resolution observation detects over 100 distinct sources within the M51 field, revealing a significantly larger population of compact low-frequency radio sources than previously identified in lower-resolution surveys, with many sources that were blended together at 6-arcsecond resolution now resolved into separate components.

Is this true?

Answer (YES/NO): NO